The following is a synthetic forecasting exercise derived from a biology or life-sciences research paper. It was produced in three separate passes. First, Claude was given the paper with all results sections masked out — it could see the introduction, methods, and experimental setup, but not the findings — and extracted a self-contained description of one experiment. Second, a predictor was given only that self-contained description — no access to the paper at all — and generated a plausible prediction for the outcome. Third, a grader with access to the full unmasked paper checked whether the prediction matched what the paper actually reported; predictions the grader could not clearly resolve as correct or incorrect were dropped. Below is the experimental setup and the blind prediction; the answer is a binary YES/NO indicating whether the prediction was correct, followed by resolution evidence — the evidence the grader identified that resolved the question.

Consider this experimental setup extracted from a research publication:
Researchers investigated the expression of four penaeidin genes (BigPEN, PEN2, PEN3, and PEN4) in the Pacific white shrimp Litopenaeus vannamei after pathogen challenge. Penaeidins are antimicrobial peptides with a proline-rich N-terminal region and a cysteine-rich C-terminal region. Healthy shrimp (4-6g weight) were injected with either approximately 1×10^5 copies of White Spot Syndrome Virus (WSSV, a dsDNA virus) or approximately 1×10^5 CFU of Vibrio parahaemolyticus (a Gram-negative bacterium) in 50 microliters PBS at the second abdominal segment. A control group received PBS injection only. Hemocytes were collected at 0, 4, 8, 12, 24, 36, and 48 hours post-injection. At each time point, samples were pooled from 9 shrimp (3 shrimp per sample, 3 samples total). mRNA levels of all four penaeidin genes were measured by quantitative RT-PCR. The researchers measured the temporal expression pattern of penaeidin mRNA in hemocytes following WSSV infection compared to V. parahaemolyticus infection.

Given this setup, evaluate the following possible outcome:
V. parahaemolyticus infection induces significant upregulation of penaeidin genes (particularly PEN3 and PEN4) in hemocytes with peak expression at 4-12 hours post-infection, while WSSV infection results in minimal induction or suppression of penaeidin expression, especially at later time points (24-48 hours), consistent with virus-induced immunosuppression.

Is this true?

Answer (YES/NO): NO